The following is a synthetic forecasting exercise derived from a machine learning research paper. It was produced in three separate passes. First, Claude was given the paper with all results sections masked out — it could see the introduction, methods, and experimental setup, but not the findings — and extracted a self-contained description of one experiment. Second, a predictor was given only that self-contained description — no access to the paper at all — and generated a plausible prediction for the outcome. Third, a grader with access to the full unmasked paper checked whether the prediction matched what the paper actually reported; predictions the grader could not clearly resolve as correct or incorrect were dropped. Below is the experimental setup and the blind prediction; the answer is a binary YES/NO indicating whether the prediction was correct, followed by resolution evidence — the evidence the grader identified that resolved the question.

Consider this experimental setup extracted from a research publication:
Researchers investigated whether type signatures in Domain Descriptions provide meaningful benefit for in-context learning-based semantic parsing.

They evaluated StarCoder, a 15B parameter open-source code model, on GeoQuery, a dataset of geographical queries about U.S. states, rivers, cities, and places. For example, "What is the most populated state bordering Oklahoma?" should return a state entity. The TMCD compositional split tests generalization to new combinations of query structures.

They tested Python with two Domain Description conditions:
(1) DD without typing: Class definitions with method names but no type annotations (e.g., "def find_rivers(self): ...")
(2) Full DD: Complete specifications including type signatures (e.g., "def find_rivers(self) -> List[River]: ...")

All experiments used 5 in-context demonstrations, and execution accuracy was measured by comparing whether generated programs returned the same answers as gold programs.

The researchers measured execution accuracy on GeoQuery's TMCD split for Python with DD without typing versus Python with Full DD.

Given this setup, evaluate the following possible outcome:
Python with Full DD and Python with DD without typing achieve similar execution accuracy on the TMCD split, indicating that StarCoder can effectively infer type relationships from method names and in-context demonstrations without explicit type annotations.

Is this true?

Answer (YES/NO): NO